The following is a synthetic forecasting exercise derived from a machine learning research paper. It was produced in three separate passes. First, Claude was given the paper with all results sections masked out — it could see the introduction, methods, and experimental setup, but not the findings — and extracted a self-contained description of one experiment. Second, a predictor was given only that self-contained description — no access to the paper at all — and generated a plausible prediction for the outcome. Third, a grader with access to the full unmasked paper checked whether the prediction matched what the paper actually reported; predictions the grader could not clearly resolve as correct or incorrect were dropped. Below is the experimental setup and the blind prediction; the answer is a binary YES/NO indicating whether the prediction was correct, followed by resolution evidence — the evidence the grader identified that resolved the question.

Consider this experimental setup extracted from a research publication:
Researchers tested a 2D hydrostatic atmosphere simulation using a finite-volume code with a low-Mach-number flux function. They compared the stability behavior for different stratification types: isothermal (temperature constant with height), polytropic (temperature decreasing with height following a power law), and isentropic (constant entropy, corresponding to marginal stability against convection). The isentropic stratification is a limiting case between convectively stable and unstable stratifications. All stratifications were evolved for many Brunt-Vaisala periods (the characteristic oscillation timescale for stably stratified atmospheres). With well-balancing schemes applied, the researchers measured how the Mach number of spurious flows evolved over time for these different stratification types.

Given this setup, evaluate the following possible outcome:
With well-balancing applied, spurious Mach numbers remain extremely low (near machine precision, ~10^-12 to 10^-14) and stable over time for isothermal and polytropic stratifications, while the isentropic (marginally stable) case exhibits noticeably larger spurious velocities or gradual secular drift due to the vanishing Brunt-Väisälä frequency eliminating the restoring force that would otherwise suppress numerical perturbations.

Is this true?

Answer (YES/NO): NO